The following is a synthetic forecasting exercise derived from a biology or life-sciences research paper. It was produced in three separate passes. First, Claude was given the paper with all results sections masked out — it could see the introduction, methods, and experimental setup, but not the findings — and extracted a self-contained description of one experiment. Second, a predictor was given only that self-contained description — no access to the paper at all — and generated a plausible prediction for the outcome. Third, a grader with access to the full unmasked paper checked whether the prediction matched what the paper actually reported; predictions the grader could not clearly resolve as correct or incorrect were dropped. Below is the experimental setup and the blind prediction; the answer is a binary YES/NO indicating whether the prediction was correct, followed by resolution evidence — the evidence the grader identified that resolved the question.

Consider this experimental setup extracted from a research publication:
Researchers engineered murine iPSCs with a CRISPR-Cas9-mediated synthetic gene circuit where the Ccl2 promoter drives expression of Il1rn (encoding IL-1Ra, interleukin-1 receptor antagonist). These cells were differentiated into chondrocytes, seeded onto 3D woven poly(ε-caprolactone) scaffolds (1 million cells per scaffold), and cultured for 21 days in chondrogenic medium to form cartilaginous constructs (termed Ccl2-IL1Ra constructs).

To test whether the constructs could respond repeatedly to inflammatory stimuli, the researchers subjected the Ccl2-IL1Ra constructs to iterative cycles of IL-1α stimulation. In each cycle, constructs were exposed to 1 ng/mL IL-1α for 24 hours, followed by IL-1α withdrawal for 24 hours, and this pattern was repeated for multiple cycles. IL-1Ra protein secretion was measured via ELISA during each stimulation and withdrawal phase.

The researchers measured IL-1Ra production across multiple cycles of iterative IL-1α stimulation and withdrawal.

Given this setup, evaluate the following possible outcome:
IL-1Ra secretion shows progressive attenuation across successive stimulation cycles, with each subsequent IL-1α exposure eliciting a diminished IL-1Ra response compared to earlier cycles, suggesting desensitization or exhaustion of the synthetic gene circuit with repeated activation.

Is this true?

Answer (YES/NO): NO